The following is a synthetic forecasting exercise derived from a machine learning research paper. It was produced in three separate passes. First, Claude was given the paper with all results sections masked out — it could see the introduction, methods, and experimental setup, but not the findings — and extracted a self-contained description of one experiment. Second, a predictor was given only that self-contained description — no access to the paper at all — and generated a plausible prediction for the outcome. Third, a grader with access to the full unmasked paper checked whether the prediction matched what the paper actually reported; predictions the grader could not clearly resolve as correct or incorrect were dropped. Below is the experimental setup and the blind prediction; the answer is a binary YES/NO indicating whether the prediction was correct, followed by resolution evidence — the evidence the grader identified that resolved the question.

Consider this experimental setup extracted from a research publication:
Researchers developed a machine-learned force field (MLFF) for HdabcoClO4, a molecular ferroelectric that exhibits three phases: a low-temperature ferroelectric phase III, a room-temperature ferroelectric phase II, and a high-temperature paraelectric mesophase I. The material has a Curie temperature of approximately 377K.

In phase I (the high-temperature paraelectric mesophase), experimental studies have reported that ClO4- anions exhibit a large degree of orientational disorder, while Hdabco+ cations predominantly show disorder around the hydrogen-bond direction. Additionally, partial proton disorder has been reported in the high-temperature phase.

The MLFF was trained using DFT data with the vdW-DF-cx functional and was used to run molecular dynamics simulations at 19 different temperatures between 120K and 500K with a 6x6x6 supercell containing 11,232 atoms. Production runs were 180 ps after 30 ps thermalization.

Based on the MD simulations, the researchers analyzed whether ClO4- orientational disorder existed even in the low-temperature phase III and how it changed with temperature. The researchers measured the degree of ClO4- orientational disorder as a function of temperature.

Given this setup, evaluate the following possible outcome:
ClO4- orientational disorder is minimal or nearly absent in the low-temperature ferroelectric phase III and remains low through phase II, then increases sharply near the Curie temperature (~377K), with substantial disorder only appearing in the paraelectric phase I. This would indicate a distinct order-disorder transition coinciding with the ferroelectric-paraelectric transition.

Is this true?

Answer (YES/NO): NO